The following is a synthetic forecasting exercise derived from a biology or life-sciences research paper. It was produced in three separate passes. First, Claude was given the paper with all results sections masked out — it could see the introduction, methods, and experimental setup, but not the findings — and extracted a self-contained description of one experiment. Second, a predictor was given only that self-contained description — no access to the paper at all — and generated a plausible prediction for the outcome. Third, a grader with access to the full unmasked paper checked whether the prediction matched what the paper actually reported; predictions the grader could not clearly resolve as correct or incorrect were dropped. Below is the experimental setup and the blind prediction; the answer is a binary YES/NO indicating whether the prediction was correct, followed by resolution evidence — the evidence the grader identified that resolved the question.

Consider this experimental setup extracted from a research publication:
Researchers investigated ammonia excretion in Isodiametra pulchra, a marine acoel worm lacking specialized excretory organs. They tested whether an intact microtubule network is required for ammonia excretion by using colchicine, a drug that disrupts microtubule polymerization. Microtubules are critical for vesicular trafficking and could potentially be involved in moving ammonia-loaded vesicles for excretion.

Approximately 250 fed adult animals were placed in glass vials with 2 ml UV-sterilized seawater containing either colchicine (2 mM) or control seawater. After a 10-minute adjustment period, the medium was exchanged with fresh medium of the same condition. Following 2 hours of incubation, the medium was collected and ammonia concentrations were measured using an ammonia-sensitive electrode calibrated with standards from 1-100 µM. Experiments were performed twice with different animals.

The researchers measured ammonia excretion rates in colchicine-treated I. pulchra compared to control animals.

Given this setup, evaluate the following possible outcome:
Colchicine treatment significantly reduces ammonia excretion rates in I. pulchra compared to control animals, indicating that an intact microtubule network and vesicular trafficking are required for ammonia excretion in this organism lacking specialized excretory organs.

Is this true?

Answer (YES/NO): YES